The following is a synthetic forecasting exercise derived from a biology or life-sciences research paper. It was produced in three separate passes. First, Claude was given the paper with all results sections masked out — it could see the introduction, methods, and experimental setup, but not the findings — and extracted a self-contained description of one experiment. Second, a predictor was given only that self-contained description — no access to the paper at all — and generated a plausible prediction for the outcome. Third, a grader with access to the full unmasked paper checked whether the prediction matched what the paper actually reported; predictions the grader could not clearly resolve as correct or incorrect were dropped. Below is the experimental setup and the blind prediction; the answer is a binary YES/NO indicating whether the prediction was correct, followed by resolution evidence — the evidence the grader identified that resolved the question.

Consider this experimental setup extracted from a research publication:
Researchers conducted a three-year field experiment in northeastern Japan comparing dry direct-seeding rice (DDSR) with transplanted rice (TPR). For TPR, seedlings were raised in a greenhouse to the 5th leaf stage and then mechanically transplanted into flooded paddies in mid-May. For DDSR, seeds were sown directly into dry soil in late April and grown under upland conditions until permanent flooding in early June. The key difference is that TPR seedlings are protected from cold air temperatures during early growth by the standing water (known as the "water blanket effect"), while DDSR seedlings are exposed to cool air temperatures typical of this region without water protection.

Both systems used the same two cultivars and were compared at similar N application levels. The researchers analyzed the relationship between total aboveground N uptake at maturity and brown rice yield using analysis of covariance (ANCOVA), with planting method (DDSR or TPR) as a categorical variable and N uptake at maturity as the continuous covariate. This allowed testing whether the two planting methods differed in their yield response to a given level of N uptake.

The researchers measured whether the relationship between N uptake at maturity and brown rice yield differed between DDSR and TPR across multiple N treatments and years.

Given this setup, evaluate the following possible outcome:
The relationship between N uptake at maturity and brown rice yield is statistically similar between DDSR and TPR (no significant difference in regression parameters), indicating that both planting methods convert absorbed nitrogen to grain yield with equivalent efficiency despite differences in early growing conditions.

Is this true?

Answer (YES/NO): NO